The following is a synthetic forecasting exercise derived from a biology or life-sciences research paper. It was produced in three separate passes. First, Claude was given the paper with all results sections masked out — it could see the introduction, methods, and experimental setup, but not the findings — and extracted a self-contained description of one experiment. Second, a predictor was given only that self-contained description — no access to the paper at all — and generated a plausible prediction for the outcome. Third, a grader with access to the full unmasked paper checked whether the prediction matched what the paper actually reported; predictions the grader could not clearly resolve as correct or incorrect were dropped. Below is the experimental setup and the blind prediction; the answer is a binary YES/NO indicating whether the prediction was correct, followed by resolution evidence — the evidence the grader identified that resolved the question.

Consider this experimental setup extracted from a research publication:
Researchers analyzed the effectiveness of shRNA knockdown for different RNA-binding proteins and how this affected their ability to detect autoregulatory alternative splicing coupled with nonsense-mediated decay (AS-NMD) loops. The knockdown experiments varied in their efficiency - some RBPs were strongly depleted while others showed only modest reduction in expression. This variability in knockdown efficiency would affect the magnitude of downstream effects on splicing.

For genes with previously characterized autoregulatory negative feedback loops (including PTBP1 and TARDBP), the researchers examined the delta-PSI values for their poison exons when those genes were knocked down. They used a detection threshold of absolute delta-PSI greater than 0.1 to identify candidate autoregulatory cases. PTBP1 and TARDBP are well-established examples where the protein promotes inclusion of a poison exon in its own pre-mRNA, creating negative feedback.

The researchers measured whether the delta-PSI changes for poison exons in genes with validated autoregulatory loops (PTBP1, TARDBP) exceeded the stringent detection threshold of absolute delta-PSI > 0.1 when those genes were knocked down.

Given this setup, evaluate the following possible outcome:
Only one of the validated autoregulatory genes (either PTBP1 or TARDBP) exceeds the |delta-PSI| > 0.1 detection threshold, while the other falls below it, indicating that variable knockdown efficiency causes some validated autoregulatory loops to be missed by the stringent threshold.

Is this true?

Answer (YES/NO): NO